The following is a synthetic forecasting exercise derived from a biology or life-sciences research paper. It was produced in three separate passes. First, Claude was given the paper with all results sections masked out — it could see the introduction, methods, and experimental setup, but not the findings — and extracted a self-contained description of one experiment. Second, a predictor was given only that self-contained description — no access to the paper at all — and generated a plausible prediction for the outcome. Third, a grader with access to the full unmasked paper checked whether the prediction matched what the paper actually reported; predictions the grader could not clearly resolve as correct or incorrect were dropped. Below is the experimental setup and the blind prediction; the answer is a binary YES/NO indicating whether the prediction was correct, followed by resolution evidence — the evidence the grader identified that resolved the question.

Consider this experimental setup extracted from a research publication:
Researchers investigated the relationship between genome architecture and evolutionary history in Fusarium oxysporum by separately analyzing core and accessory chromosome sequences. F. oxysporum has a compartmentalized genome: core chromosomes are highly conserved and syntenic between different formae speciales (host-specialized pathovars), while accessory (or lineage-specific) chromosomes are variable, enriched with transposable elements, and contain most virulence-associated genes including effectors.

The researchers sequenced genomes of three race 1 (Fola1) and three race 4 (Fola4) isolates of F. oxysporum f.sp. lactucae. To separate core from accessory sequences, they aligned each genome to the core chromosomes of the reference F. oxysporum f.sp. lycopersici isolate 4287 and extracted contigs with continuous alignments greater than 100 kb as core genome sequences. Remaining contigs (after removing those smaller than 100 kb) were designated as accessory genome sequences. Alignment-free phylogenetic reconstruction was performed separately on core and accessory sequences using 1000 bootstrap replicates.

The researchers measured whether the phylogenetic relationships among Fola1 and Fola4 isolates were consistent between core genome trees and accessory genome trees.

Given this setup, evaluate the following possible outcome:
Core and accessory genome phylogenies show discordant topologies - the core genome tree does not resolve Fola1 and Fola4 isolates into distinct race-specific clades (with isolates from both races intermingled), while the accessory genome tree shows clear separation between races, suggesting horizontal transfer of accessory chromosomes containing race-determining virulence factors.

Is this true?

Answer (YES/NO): NO